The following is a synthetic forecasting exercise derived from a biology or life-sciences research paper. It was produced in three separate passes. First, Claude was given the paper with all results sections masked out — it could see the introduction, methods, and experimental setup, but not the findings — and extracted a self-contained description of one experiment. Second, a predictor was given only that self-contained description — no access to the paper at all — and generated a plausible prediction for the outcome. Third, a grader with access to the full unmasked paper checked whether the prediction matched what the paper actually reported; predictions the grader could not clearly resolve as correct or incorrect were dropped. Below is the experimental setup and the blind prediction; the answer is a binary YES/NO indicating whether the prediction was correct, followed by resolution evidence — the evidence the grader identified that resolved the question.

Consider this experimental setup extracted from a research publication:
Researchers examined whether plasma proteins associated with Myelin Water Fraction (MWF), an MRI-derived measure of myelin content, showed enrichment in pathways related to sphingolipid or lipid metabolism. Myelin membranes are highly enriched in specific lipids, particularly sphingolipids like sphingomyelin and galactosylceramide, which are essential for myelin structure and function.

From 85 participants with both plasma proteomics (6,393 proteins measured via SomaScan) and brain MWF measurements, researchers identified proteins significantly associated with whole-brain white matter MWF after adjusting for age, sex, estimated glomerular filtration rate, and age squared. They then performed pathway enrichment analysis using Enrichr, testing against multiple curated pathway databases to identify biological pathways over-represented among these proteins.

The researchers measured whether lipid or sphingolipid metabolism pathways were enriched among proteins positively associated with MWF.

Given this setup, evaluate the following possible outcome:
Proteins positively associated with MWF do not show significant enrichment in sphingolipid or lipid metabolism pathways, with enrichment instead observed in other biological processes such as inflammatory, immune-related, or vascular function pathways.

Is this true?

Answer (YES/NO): YES